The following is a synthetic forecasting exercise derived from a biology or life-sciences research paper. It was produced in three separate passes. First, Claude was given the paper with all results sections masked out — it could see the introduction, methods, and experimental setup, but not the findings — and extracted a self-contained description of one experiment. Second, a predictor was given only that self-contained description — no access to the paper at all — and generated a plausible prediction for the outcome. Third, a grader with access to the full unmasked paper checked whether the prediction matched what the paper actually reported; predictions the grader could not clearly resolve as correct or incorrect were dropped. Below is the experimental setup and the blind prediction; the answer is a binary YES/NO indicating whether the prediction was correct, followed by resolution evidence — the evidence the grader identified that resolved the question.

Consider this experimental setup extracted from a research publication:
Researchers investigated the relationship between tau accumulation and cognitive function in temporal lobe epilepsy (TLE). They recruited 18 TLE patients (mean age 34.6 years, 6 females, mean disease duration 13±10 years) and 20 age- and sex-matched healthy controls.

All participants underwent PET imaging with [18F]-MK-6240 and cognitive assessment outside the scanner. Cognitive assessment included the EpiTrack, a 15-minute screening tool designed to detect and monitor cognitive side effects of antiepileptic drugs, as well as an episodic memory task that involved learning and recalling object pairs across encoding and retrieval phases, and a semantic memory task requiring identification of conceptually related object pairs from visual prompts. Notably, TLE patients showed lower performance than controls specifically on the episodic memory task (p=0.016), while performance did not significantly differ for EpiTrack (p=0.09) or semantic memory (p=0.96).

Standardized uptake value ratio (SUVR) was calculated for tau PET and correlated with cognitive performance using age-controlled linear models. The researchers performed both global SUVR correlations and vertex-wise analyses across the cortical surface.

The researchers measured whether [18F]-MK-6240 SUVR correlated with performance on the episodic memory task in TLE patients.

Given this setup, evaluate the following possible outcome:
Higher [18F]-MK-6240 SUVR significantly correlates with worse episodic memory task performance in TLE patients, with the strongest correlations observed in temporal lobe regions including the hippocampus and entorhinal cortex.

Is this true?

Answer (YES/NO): NO